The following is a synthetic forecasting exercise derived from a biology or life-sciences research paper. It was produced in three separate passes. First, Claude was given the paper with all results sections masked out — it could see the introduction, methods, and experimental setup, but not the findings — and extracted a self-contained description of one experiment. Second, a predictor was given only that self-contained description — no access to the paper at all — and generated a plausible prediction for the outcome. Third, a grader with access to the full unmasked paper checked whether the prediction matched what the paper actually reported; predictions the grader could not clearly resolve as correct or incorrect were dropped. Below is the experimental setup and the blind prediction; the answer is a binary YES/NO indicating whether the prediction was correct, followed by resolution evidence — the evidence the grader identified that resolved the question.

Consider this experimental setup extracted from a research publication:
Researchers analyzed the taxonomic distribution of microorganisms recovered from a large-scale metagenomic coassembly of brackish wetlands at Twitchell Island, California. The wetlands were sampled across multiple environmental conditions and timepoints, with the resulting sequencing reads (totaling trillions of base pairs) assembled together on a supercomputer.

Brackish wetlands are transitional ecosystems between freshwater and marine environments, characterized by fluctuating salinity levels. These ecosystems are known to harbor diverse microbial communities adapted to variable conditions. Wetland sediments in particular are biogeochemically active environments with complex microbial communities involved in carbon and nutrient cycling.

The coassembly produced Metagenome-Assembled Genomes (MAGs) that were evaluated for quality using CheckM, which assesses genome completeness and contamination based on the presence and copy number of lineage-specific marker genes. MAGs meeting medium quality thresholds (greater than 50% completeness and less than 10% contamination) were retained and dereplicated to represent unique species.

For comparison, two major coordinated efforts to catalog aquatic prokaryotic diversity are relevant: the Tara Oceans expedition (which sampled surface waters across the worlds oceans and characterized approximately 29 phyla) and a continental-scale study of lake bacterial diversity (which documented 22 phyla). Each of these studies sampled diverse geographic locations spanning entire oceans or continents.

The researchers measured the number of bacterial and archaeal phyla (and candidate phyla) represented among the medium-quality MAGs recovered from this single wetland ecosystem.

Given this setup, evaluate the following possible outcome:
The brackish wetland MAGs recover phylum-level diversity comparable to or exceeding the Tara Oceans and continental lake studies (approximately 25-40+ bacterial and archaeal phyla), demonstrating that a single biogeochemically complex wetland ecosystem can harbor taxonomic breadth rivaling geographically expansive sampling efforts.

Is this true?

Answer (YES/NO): YES